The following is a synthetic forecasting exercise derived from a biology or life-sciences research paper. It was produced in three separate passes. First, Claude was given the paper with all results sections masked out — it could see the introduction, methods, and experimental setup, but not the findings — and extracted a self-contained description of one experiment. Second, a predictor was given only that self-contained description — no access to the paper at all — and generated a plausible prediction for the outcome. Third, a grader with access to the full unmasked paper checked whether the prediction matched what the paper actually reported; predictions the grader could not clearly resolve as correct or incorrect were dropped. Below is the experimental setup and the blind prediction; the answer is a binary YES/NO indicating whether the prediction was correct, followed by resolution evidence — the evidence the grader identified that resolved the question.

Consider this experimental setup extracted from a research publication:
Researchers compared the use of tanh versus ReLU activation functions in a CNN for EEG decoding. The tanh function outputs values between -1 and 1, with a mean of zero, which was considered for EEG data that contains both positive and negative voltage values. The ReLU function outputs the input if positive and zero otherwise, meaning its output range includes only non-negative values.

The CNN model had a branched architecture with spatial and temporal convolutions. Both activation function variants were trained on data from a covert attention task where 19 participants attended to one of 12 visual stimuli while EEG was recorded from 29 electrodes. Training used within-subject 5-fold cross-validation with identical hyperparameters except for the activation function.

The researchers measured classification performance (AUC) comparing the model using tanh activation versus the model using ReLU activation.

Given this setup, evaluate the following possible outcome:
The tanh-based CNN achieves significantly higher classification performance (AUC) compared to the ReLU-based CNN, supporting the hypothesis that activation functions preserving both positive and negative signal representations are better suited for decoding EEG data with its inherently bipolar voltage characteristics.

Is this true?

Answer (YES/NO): YES